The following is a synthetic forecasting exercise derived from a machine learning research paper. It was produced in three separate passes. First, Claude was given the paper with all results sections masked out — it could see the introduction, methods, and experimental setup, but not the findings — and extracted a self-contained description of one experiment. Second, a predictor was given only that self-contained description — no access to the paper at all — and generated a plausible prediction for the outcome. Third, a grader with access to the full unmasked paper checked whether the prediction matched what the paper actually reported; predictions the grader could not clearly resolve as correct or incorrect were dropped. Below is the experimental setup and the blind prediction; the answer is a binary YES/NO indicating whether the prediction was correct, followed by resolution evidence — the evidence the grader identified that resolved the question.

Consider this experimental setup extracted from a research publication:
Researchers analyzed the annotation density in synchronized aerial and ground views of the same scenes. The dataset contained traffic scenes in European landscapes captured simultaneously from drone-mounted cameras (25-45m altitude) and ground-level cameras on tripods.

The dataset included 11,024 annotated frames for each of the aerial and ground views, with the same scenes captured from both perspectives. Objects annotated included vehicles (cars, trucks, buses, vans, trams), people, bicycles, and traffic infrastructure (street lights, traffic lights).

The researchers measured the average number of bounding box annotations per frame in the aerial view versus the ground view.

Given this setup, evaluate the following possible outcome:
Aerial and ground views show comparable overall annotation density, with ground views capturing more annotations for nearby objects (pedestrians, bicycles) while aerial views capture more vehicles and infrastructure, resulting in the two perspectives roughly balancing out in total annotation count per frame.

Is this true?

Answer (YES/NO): NO